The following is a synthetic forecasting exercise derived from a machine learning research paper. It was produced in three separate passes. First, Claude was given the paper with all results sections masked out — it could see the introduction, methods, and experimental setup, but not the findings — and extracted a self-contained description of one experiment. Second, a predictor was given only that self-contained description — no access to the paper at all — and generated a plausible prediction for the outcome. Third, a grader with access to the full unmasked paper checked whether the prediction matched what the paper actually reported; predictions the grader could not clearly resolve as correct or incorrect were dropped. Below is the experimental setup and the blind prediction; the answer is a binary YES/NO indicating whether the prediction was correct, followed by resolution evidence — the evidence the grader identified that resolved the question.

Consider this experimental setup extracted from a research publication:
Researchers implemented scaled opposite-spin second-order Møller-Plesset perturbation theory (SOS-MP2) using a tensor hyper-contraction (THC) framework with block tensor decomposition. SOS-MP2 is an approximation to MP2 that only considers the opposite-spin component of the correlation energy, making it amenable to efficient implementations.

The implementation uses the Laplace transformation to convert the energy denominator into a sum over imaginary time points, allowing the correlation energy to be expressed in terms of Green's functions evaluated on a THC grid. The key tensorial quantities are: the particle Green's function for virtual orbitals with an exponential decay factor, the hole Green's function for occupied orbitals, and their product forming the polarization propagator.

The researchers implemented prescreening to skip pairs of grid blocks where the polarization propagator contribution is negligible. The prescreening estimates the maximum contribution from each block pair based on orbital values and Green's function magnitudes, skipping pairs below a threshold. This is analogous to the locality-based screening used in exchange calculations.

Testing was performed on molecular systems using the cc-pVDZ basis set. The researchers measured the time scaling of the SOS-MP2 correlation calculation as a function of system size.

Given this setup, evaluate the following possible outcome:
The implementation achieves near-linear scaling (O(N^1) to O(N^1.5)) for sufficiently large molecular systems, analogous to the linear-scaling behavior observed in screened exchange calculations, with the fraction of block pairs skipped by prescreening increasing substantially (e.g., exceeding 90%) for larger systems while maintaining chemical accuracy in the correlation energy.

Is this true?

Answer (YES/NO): NO